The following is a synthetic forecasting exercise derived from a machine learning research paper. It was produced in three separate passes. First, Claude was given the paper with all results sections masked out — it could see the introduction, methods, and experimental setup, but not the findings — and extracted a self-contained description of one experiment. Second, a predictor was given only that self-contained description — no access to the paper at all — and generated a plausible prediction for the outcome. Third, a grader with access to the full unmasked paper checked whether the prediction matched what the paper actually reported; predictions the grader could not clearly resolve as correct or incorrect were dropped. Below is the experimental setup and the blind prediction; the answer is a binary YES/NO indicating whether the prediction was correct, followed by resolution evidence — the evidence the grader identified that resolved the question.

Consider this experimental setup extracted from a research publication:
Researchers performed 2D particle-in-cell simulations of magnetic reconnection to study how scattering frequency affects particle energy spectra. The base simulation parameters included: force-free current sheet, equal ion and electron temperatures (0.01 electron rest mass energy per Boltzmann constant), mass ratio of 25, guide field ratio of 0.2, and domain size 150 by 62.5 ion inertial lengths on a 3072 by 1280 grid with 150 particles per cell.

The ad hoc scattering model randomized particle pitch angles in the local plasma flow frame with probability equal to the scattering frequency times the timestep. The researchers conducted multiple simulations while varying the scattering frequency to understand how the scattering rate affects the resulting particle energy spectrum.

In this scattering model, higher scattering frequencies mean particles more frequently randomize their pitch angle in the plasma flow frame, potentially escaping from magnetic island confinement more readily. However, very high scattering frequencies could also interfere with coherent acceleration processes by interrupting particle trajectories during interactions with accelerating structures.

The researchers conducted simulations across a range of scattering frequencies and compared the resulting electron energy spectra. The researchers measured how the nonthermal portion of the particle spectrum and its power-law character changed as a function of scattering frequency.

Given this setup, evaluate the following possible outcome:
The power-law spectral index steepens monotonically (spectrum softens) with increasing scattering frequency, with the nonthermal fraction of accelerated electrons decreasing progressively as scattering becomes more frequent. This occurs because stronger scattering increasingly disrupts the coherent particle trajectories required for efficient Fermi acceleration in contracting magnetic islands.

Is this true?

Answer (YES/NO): NO